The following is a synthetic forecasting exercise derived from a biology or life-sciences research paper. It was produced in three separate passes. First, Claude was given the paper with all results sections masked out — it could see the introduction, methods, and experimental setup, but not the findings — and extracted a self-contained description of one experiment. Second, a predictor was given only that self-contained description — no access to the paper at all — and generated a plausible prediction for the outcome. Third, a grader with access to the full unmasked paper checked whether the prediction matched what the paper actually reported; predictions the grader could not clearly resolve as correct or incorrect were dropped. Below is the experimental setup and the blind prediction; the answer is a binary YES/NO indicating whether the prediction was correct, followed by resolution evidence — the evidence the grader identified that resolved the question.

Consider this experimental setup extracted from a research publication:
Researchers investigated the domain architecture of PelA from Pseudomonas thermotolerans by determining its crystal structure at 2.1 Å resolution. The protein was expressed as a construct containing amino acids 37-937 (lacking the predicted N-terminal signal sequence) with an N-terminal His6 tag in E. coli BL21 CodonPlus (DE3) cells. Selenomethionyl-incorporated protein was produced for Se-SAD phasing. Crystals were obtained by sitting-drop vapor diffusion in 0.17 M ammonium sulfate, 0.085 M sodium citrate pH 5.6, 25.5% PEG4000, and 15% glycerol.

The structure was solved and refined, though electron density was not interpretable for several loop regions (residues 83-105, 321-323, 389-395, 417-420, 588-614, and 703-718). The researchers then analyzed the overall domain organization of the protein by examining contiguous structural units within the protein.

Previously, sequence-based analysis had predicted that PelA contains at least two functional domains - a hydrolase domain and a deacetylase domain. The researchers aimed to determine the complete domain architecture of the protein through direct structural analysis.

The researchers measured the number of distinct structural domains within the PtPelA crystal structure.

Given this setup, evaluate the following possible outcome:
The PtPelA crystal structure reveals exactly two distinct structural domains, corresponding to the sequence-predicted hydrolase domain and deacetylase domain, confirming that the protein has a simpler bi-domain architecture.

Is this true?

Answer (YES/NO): NO